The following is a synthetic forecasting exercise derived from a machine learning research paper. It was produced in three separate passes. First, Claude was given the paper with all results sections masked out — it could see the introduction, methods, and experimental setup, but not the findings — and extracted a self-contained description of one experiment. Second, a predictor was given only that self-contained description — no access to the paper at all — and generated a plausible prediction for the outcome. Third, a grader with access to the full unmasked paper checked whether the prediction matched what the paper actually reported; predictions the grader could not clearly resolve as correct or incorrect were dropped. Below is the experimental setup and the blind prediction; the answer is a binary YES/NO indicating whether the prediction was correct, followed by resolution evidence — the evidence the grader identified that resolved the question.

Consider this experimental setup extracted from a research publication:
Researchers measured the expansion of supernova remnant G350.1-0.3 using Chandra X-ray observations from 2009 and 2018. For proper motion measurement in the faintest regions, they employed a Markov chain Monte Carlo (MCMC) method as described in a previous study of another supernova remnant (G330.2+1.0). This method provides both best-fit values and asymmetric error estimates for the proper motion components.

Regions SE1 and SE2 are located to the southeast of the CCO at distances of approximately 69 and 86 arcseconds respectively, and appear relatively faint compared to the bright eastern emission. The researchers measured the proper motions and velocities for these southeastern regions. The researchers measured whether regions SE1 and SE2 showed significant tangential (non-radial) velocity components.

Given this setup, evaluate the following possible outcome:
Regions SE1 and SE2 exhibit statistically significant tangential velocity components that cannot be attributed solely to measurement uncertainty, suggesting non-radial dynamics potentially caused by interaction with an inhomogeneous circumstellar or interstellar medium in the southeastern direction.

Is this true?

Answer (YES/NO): YES